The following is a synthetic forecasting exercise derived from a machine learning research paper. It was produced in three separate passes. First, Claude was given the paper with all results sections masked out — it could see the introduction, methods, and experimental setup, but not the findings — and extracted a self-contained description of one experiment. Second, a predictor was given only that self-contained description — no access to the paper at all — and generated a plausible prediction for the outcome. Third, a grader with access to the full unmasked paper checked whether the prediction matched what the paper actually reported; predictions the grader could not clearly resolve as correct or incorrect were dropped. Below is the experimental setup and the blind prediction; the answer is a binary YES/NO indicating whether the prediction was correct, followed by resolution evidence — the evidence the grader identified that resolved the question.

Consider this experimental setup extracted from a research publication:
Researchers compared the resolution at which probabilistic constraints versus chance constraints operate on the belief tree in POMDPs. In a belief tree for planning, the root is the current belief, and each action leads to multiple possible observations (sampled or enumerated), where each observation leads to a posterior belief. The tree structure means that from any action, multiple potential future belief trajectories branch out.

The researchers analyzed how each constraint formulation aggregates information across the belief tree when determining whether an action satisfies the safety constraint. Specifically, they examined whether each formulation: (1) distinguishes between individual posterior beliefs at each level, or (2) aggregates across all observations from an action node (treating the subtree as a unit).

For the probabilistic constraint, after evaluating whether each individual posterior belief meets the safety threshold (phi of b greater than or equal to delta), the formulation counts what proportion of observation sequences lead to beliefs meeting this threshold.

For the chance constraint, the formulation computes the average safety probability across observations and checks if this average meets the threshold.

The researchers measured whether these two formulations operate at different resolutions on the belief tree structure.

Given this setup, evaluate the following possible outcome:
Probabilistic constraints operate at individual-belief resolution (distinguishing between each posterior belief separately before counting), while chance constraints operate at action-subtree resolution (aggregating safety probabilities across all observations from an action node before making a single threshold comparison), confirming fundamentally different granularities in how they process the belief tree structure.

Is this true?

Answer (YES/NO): YES